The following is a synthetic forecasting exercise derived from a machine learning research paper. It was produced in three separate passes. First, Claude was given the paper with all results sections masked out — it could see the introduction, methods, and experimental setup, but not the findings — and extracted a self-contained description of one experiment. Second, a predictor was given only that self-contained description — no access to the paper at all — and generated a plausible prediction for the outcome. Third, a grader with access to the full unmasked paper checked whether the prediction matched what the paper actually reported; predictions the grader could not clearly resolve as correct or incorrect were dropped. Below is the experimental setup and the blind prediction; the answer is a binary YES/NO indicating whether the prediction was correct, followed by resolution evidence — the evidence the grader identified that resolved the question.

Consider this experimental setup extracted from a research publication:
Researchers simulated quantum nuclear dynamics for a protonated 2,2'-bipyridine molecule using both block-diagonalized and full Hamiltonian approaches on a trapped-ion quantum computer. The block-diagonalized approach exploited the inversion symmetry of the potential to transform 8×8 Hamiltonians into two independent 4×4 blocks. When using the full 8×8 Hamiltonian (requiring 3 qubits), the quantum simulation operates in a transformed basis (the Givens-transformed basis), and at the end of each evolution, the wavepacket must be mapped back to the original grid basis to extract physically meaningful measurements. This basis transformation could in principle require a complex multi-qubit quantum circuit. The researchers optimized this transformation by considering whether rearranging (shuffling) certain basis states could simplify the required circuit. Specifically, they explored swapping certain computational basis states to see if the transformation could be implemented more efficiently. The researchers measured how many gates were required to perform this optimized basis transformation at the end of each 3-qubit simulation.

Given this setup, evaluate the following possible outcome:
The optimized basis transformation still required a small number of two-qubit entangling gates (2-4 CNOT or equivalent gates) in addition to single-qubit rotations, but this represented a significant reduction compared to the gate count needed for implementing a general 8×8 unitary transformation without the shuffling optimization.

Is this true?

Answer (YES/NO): NO